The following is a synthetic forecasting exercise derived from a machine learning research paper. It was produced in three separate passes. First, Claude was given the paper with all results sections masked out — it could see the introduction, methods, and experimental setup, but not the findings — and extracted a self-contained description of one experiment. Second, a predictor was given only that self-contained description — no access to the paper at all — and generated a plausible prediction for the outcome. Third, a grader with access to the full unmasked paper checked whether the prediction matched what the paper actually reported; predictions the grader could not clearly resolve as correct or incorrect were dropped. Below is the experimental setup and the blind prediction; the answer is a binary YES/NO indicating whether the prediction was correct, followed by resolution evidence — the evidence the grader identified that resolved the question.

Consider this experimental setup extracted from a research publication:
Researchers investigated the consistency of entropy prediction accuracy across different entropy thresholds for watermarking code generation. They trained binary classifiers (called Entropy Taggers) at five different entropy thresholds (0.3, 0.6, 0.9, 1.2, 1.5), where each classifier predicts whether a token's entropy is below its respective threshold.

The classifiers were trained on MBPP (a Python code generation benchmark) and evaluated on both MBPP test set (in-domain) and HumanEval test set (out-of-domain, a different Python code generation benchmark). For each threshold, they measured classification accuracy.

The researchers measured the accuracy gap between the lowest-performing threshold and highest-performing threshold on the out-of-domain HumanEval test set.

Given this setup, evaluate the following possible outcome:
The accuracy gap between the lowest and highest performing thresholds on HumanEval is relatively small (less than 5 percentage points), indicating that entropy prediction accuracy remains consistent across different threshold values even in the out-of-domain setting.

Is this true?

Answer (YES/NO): NO